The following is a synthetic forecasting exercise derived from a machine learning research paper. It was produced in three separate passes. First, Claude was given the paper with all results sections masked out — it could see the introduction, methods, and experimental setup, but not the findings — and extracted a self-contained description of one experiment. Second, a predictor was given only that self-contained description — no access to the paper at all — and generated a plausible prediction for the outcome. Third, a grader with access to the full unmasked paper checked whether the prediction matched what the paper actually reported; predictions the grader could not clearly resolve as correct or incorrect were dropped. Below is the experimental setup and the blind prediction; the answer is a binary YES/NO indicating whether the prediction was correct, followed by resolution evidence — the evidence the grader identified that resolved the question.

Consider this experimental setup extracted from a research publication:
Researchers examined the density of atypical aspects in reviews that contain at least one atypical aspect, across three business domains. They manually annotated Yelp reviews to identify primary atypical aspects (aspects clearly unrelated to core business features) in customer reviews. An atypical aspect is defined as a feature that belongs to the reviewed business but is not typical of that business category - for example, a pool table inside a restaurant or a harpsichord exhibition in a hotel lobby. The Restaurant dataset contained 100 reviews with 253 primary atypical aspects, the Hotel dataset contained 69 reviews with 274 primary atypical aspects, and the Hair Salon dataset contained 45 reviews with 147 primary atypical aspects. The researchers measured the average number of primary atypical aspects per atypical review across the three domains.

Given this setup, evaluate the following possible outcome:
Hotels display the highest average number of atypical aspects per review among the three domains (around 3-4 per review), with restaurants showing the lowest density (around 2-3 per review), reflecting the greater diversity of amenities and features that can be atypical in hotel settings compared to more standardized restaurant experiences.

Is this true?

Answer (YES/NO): YES